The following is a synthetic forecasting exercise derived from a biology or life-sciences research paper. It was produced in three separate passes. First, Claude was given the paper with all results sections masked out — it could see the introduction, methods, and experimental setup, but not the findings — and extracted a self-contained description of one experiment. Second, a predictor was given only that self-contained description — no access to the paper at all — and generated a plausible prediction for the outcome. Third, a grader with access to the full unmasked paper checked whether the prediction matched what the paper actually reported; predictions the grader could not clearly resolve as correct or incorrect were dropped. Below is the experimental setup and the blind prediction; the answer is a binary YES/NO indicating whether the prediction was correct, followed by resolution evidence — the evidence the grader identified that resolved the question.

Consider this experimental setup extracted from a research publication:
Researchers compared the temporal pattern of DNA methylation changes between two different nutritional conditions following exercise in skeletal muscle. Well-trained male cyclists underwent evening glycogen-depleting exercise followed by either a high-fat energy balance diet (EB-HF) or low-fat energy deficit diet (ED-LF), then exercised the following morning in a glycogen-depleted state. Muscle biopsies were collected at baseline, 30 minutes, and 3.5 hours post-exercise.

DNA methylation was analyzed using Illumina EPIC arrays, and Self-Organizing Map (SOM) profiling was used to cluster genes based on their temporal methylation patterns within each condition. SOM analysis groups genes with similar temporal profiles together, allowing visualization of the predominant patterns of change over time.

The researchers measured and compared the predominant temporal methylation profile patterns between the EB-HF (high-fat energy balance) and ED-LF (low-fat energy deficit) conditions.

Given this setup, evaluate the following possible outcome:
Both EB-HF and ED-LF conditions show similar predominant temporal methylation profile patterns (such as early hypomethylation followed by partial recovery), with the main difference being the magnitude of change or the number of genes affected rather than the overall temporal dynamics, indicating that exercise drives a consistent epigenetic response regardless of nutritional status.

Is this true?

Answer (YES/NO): NO